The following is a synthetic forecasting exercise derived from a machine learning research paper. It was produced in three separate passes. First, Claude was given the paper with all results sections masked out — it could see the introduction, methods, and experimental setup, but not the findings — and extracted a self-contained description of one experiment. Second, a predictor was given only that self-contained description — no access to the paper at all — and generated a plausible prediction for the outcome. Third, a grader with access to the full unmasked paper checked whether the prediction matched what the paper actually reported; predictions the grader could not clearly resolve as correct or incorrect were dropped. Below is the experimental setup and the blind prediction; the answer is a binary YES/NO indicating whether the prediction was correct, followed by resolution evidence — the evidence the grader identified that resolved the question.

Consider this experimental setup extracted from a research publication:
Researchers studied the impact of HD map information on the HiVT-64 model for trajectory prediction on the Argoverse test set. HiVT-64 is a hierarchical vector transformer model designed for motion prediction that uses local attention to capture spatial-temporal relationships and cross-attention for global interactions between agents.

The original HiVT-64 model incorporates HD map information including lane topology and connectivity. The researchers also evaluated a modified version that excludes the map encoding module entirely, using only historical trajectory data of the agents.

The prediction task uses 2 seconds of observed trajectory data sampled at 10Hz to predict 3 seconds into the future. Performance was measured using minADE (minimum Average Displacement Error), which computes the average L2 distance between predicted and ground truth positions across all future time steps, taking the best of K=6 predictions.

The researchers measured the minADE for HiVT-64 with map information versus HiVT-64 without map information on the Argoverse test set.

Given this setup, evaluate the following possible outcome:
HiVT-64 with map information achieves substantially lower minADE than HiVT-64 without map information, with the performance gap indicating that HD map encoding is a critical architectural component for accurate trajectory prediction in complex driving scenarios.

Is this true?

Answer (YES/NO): NO